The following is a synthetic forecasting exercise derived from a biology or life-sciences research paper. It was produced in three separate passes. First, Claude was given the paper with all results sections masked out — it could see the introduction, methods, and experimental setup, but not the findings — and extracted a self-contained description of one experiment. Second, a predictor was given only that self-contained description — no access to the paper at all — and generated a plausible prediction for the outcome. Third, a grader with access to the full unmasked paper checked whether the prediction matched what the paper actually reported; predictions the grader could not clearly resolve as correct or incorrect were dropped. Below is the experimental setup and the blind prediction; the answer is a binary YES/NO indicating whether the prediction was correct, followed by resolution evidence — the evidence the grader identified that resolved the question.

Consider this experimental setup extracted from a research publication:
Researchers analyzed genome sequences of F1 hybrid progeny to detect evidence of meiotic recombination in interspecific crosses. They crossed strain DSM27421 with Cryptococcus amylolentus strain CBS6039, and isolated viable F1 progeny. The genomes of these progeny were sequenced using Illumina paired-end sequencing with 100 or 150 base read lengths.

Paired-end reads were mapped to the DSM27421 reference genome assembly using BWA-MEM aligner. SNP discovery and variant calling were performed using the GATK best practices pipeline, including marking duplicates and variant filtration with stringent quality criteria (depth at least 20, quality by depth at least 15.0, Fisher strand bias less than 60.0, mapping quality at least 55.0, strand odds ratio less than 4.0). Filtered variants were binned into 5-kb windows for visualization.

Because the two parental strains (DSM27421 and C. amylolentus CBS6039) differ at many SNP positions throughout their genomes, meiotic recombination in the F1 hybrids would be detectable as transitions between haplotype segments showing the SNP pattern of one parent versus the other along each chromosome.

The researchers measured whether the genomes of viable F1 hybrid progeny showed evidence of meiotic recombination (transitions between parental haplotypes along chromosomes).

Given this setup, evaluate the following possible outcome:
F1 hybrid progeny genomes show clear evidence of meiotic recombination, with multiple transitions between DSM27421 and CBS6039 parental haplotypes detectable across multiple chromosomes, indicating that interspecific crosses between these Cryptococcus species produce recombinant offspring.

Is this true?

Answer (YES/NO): YES